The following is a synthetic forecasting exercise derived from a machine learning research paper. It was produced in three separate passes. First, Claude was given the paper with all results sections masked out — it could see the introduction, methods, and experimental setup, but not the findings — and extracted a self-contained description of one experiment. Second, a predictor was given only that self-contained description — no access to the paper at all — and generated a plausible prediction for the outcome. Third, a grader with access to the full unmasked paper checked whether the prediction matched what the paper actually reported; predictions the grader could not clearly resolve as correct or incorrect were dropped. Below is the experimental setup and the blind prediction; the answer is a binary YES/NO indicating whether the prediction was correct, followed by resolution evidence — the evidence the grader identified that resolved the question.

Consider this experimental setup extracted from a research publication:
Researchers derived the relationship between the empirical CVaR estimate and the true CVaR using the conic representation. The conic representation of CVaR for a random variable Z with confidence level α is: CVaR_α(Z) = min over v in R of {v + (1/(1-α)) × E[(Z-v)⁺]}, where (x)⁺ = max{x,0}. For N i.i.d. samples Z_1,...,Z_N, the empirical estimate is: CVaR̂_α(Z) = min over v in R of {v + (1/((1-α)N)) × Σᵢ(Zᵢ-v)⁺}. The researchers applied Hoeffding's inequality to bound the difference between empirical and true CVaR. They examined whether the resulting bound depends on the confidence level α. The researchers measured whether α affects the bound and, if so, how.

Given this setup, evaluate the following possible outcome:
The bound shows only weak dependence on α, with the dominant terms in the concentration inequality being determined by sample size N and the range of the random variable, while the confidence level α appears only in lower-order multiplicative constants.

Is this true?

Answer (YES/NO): NO